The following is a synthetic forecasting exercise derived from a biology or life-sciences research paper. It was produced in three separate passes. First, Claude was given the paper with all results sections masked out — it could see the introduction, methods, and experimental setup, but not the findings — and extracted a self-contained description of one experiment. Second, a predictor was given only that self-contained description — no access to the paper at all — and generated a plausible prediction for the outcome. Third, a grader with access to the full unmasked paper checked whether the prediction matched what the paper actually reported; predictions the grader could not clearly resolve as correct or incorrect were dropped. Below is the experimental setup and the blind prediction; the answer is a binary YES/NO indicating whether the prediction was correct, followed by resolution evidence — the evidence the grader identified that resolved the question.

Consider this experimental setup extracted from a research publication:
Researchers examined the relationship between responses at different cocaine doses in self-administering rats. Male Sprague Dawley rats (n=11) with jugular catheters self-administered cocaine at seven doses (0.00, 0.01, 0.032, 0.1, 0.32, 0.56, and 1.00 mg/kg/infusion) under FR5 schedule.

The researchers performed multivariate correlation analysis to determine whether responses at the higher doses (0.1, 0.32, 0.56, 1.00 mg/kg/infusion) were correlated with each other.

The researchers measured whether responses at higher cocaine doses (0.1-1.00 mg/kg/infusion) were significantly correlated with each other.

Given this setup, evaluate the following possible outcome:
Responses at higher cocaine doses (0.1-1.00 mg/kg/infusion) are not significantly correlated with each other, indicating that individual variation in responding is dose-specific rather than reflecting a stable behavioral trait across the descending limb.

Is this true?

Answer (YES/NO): NO